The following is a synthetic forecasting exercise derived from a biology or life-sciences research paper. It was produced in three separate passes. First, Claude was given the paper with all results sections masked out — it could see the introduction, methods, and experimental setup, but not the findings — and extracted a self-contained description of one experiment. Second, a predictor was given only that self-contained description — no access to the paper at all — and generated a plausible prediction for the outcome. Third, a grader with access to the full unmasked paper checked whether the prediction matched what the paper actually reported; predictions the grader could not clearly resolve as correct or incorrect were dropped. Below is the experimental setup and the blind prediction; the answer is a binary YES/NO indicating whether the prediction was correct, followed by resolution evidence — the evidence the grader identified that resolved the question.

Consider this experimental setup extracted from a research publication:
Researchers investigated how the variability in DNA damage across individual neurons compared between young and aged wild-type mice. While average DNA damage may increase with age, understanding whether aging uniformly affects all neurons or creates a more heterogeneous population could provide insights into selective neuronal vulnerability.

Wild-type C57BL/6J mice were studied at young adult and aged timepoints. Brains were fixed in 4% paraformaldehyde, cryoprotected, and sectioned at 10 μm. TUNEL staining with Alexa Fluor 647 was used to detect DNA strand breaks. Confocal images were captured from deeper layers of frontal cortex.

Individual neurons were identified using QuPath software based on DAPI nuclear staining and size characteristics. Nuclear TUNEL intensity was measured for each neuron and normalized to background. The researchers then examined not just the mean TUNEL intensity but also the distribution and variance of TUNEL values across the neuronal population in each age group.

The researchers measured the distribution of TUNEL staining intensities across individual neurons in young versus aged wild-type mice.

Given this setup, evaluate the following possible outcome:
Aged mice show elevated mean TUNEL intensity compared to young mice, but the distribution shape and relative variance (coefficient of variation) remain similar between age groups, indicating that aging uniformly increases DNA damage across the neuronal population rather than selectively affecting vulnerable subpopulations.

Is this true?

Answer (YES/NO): NO